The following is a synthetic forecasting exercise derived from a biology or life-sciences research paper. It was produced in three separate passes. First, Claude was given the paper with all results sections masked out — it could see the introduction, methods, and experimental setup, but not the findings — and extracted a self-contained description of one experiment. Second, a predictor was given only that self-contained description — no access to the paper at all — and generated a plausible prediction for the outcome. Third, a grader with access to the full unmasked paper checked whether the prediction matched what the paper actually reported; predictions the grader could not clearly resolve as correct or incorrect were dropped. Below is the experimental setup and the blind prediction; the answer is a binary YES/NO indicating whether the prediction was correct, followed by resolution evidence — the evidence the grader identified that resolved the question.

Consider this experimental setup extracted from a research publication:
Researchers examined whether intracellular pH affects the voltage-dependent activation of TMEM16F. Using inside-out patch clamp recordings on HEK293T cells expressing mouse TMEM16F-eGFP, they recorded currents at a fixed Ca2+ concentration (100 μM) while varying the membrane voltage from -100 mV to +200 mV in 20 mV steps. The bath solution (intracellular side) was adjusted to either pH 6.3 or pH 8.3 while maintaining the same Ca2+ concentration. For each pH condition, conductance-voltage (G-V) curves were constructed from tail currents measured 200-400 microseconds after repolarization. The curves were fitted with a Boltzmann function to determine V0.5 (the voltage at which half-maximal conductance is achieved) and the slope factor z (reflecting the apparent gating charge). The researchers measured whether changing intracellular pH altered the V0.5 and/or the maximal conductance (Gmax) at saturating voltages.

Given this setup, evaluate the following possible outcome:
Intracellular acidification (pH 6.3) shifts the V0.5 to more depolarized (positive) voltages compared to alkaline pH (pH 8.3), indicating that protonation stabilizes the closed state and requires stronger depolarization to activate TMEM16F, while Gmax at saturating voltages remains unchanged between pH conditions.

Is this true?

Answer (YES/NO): NO